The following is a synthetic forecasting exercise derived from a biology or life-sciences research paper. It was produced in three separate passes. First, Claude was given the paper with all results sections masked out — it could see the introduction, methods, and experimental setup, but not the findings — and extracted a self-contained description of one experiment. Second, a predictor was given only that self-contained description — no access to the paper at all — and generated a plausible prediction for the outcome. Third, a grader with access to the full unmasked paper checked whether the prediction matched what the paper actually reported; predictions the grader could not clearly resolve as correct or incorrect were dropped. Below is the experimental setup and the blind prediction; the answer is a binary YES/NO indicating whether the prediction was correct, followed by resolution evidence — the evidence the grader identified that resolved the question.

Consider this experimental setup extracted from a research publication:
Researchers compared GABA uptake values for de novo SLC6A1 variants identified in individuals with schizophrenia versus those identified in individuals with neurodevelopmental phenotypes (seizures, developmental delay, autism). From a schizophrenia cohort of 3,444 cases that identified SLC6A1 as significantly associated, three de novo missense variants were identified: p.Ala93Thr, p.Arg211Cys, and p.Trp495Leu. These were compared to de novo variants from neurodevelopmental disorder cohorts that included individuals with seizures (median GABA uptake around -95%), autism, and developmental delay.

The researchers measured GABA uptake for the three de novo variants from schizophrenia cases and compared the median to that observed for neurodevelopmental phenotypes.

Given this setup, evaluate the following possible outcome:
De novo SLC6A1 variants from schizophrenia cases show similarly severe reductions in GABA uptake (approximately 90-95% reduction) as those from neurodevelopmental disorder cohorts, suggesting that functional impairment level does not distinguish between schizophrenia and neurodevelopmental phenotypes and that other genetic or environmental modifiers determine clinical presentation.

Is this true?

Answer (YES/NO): NO